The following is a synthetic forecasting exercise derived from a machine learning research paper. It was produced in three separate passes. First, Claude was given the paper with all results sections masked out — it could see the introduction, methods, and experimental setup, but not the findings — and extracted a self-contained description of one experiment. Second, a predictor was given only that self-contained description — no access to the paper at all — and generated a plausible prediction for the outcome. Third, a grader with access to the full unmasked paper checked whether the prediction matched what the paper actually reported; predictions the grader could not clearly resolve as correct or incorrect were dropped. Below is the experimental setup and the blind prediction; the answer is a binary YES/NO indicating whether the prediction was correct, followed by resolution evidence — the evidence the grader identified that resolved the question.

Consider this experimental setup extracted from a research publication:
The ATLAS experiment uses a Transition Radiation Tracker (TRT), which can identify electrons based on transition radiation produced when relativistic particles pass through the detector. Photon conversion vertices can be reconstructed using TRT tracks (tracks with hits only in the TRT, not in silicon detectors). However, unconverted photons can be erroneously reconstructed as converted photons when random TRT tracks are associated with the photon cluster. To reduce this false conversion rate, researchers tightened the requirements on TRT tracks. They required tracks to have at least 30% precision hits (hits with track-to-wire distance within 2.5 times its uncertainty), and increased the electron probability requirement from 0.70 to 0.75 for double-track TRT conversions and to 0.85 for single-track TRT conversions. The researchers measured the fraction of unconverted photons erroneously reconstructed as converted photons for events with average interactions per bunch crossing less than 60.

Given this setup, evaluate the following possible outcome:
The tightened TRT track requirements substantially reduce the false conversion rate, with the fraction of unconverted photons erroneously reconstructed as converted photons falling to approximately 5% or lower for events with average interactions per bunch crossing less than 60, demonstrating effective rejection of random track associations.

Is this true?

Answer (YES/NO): YES